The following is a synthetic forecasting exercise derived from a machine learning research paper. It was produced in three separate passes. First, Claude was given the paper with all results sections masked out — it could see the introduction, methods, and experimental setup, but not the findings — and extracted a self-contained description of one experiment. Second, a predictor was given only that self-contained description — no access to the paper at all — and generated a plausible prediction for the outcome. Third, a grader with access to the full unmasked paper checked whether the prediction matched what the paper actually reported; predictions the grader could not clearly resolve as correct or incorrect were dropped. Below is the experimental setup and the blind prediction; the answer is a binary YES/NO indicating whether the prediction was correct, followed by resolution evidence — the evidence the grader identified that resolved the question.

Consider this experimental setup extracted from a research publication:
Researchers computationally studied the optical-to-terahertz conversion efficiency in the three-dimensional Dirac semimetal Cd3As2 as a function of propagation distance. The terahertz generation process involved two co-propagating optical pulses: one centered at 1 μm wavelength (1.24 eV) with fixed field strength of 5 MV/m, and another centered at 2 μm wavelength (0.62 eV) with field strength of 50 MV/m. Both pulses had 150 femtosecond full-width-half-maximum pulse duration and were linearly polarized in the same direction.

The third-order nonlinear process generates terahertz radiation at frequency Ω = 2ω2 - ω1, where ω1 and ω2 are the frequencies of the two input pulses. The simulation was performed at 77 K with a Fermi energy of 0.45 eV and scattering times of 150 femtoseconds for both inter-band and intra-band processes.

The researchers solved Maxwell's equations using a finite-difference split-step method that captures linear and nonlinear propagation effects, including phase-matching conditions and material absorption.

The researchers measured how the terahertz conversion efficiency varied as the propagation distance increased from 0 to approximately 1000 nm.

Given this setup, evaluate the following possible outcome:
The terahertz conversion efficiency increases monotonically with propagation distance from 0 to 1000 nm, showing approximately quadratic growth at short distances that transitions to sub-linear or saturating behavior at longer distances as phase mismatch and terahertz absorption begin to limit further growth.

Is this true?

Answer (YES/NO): NO